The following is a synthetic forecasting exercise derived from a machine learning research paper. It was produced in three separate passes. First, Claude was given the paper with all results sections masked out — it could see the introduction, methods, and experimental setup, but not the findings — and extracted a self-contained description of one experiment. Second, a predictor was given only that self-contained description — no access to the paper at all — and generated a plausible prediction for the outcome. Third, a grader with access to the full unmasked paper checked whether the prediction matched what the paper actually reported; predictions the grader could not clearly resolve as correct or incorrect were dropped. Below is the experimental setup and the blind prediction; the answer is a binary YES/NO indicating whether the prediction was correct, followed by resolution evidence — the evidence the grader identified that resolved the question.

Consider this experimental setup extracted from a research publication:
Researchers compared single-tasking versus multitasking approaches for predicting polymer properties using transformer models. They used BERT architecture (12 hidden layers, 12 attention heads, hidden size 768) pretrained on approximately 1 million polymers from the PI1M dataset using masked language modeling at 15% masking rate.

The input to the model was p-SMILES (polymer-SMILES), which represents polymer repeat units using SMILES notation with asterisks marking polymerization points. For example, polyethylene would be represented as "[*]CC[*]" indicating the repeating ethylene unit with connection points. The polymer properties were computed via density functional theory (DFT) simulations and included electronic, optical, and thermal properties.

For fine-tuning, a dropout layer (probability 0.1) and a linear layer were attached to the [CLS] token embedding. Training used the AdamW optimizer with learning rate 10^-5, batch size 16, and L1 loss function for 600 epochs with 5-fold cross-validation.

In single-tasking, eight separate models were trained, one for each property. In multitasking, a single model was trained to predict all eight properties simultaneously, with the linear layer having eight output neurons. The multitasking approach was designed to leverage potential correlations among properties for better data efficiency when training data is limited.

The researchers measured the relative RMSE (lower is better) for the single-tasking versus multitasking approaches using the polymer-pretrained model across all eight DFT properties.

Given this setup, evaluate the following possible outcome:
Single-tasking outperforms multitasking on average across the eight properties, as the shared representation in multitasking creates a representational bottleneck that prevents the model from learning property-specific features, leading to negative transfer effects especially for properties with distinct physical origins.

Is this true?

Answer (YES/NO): NO